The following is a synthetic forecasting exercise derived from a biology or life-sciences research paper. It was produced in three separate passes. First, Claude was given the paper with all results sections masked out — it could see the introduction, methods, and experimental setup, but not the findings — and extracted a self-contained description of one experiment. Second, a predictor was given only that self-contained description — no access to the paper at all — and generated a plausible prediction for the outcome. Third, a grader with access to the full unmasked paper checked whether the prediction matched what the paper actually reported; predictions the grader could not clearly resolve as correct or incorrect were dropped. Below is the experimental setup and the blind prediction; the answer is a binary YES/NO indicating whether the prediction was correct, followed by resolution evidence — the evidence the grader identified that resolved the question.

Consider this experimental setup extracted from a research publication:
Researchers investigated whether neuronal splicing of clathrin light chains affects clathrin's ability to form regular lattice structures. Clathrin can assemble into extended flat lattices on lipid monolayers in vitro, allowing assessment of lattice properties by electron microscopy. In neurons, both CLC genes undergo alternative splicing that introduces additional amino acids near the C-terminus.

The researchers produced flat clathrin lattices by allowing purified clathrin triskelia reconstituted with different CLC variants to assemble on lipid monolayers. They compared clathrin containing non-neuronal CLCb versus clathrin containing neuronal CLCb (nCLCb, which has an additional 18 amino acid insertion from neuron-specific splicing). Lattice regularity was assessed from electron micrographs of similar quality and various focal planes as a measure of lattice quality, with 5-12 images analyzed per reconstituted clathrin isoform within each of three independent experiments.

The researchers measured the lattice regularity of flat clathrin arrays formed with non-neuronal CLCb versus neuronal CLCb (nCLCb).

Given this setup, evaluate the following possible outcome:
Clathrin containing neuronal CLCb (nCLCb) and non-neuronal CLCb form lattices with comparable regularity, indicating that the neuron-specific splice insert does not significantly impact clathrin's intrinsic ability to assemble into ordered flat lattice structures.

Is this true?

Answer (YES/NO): NO